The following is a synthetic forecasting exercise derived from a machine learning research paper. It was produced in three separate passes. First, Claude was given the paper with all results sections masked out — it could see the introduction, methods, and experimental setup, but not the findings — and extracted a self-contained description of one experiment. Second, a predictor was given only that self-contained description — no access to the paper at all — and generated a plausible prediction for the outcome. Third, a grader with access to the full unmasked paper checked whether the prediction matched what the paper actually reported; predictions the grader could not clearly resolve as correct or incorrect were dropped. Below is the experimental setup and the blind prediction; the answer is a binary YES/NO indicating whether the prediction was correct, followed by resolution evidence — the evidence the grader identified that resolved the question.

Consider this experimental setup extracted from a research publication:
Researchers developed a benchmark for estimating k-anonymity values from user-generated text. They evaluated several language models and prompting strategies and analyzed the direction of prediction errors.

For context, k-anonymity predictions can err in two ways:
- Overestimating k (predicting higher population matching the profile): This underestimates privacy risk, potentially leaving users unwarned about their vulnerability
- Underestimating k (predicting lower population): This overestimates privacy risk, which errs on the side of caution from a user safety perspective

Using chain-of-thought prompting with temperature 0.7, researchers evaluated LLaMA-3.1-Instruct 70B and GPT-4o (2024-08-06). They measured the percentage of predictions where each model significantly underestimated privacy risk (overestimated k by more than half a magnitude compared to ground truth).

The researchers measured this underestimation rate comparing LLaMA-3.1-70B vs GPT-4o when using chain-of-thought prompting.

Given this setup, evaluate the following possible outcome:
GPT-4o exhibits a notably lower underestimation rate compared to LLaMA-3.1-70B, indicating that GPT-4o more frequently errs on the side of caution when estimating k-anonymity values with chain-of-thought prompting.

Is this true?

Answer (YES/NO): NO